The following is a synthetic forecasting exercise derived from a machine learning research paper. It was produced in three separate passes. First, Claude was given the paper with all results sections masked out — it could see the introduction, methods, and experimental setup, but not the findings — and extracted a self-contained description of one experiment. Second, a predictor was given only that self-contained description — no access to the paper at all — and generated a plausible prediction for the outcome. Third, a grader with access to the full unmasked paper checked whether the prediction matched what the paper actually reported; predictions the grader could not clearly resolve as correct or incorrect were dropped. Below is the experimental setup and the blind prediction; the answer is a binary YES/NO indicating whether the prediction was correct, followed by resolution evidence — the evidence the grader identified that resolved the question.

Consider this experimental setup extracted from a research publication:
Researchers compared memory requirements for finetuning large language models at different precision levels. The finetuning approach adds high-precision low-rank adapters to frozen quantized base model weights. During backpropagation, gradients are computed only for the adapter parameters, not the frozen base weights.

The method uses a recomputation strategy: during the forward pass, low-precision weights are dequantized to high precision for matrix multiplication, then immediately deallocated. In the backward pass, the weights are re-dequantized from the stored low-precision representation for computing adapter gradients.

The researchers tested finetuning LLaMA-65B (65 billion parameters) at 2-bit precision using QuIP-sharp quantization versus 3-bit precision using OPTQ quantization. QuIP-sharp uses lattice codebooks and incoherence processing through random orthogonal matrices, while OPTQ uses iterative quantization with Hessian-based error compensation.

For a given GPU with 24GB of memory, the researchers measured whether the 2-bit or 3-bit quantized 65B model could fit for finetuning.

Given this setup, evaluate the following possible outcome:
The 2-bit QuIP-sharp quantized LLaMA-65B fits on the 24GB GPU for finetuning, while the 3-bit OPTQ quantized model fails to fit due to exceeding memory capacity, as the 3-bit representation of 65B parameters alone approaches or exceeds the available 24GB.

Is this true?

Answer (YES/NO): YES